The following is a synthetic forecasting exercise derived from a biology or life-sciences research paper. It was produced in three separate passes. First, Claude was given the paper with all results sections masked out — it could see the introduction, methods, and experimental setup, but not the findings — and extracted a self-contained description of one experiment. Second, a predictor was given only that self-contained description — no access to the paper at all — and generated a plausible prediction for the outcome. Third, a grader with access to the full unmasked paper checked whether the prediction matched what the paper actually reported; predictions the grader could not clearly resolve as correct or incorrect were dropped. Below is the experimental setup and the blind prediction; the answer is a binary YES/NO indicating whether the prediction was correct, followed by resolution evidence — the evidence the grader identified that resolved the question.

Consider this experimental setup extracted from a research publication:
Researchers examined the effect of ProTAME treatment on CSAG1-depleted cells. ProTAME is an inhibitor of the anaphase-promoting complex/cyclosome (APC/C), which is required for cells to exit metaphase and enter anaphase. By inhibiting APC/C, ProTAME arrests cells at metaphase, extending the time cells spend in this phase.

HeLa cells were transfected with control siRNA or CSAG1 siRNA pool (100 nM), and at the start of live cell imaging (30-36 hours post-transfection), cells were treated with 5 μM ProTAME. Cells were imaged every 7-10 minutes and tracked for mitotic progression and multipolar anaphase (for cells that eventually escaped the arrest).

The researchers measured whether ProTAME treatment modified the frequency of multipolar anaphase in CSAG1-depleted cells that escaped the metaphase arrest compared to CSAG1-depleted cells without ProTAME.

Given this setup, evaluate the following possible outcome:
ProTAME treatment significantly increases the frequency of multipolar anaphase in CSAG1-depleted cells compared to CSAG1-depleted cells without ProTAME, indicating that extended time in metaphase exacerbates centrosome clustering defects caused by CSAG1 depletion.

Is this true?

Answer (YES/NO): YES